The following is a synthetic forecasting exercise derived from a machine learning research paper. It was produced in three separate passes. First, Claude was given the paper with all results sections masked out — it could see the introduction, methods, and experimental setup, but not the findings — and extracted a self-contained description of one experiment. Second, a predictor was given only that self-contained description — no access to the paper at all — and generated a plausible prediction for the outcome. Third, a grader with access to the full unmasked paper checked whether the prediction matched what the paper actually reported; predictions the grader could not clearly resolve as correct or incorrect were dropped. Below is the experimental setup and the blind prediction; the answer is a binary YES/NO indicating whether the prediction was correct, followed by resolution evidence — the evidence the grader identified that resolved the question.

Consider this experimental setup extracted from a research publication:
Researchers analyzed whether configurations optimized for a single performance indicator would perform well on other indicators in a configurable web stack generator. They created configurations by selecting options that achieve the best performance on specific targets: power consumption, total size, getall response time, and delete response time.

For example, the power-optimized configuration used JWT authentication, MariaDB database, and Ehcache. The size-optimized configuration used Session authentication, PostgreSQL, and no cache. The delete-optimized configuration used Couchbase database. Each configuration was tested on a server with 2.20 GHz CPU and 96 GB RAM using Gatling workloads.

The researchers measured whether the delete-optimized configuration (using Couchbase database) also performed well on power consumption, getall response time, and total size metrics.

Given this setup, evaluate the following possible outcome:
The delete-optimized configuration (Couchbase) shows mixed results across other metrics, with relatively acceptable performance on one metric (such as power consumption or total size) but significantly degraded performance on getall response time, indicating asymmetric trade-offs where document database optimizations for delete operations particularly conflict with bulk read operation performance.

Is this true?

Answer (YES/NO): NO